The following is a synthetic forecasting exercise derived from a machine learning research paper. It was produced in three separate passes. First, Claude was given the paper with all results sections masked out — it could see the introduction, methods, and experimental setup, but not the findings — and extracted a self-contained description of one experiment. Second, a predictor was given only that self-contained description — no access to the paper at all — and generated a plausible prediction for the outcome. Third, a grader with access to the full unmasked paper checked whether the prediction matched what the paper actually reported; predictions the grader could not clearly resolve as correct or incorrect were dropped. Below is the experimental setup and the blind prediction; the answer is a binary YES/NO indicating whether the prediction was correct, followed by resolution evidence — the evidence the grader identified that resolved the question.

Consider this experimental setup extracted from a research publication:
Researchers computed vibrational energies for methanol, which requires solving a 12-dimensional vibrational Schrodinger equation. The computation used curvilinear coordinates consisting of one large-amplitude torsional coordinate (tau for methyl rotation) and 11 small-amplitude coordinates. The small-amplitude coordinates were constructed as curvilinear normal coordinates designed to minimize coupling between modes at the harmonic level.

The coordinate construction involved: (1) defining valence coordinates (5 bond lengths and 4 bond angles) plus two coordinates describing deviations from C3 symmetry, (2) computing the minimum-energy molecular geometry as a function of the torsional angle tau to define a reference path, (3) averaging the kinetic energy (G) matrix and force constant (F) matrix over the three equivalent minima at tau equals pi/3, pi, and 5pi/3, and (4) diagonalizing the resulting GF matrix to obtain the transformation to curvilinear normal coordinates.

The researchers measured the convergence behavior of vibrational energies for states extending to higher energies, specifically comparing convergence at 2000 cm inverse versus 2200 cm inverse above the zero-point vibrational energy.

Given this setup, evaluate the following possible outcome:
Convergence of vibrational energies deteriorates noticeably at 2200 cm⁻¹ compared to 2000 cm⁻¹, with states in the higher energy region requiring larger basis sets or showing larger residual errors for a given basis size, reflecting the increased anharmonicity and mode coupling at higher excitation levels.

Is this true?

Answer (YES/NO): YES